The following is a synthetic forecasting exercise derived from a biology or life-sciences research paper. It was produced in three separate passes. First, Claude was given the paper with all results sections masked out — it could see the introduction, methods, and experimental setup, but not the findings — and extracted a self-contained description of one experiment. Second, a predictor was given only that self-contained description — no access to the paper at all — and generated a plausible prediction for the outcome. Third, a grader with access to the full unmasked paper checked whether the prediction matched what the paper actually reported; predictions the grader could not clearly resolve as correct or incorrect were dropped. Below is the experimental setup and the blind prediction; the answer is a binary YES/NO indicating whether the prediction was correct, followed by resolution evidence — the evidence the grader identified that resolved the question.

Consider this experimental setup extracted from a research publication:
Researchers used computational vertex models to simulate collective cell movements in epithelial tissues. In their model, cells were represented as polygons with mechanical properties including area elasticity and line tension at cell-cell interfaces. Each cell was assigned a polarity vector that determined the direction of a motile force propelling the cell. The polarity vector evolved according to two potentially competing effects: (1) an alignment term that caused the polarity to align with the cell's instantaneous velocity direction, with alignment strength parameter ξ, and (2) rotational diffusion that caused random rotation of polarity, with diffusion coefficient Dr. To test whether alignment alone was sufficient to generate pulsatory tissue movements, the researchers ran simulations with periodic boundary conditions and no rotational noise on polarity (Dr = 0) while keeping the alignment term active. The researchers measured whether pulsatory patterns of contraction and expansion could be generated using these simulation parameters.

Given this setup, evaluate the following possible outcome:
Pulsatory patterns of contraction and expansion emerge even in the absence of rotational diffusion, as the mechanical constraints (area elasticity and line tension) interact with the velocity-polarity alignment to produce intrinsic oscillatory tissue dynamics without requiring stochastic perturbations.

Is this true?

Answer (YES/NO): NO